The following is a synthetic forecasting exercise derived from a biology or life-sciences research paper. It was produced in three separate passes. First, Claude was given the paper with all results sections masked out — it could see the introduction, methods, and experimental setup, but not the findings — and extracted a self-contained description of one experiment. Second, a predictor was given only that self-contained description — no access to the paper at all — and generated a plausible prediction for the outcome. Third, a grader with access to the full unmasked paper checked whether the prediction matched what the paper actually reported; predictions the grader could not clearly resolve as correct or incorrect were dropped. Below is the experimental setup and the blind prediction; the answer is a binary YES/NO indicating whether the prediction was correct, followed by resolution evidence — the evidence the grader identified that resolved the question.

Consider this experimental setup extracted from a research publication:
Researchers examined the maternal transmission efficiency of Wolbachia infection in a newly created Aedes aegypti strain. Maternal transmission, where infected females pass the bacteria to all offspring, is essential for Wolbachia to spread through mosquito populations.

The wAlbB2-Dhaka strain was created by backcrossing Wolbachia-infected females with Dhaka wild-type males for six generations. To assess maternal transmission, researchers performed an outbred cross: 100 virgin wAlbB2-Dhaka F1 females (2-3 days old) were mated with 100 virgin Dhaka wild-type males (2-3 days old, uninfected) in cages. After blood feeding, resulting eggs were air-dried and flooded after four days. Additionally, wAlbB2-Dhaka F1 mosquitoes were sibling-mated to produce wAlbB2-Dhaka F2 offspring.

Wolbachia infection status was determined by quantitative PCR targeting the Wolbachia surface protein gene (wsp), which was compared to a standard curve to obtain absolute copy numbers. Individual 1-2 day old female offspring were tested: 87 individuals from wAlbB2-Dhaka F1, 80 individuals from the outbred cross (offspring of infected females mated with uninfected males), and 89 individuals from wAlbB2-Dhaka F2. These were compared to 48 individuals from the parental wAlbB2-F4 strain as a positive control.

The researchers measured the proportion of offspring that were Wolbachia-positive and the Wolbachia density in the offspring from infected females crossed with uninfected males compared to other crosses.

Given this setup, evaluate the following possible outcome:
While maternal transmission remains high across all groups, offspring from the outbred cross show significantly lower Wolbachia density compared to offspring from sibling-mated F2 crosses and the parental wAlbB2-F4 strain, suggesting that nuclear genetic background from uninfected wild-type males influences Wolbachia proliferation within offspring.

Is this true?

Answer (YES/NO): NO